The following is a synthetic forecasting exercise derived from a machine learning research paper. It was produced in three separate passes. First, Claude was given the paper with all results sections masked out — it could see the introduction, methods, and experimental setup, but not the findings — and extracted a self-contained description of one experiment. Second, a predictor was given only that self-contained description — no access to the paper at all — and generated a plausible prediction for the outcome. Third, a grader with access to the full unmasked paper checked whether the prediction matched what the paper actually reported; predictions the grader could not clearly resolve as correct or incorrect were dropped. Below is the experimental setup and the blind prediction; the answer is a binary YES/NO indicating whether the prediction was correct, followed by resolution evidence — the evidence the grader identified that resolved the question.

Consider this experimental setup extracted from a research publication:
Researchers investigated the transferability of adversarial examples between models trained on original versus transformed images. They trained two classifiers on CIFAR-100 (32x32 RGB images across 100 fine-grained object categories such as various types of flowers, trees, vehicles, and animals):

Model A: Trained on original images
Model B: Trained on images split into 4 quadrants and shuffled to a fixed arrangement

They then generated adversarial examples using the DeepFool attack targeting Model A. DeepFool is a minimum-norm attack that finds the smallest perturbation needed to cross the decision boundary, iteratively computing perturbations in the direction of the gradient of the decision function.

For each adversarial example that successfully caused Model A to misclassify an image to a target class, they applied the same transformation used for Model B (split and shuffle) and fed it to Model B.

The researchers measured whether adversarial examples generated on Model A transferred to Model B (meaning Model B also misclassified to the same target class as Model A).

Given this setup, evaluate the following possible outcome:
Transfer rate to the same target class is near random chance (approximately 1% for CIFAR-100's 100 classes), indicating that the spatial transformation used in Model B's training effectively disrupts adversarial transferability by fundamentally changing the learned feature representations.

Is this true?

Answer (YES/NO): NO